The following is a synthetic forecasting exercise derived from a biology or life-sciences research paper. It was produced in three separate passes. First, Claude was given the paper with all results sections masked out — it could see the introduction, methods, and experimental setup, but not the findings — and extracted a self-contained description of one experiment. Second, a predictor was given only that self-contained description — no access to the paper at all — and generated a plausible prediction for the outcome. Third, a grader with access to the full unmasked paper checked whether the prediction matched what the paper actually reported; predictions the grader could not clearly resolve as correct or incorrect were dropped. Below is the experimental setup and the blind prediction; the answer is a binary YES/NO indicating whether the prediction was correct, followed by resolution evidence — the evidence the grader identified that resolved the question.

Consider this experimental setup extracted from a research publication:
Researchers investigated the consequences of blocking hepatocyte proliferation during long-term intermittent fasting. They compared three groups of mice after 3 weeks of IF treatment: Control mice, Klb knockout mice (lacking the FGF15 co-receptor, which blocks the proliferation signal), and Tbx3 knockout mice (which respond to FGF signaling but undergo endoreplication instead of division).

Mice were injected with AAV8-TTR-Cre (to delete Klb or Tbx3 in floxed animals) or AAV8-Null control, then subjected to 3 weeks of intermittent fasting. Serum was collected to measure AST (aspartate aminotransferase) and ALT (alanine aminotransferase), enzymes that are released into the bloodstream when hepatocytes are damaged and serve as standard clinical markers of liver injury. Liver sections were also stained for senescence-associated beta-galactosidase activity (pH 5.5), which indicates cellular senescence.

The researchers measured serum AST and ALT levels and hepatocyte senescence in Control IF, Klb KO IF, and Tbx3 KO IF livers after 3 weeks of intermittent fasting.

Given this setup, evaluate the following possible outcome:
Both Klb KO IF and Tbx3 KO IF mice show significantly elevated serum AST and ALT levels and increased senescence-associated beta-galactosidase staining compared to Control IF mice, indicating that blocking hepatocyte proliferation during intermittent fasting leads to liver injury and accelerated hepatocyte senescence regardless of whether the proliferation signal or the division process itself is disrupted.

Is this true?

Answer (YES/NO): NO